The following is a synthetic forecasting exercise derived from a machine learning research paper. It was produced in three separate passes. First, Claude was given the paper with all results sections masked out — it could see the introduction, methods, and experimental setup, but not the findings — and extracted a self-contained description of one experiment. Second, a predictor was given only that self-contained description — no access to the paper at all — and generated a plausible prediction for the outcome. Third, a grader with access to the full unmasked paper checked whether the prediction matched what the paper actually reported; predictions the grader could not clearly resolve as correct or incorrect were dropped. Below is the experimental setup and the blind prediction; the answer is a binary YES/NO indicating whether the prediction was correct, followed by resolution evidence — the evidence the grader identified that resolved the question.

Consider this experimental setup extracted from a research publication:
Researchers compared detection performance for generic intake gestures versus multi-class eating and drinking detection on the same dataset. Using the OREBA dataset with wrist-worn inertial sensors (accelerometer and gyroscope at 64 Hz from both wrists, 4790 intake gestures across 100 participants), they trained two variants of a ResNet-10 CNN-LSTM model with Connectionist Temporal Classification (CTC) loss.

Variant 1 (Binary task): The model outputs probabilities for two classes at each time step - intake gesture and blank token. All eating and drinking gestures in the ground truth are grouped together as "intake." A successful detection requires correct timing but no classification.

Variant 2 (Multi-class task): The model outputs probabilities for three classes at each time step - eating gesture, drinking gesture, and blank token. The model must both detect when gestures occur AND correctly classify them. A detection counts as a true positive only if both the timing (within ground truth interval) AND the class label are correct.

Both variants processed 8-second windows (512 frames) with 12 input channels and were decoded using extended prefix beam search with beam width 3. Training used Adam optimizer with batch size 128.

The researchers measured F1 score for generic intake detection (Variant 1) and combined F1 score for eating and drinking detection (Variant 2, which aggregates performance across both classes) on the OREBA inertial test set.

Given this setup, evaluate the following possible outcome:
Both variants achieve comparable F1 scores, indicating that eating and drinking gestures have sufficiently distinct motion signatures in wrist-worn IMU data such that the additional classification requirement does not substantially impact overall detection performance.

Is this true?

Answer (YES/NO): NO